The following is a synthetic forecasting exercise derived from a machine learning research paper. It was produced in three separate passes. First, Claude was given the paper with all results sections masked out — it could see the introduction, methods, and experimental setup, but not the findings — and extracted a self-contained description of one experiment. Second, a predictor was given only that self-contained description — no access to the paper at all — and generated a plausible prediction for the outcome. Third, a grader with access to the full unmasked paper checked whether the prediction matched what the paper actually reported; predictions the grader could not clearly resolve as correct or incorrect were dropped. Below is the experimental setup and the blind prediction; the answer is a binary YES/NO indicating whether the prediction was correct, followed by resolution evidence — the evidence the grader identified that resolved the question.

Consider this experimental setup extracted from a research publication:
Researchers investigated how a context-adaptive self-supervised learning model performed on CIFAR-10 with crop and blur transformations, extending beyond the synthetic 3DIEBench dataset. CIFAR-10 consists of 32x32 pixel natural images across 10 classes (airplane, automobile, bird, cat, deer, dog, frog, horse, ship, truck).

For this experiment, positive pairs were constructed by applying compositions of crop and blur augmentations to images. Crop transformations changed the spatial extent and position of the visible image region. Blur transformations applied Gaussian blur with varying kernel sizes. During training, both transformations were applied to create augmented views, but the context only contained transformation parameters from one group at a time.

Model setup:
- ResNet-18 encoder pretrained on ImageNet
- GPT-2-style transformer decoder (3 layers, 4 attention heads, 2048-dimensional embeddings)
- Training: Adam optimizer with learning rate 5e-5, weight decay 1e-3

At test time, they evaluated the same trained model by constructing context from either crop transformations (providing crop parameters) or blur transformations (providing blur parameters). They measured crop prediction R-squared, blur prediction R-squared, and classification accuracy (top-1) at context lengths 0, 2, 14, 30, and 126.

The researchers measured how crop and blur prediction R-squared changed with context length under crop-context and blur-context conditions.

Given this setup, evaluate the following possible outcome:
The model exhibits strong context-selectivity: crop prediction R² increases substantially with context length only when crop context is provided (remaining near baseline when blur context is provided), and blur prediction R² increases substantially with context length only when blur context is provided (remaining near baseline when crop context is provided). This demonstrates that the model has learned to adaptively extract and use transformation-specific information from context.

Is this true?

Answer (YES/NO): NO